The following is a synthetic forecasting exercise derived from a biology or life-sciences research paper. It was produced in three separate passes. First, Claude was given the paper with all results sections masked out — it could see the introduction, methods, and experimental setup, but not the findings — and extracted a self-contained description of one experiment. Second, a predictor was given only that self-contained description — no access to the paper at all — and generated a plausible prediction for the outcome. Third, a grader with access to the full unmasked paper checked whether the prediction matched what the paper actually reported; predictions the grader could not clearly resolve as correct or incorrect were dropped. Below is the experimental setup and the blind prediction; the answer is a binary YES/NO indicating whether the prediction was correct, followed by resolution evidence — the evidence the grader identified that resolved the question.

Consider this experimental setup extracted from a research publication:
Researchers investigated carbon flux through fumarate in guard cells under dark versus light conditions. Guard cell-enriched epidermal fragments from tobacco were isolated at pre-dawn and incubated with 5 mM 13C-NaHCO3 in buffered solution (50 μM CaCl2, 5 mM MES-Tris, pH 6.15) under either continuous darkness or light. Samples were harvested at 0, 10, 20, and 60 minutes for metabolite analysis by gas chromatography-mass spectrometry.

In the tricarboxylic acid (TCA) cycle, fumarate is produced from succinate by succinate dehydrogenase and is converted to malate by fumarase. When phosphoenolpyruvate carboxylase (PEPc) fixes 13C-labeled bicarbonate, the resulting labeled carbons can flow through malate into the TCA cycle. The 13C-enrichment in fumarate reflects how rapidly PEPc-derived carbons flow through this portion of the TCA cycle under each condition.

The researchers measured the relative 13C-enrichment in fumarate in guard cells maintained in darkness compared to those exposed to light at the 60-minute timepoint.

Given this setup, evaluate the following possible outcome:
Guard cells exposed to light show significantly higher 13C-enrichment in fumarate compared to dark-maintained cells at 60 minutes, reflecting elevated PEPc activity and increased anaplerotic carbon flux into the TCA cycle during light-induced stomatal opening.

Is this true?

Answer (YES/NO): NO